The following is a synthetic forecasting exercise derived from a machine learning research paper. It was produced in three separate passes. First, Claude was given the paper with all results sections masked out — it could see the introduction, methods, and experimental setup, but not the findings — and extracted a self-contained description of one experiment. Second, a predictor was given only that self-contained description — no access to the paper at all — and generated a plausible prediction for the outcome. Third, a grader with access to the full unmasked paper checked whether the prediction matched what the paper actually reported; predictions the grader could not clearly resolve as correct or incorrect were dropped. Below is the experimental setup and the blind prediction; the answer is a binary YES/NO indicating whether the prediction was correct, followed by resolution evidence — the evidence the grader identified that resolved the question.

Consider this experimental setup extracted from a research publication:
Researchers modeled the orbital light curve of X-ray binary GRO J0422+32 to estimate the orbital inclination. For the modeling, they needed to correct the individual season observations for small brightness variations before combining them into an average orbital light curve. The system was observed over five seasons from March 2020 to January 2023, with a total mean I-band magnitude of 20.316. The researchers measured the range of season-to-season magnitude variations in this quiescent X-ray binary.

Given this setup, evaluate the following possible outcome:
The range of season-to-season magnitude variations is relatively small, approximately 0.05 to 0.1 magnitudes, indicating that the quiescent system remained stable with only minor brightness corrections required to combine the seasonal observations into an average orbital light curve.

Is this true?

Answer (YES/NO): NO